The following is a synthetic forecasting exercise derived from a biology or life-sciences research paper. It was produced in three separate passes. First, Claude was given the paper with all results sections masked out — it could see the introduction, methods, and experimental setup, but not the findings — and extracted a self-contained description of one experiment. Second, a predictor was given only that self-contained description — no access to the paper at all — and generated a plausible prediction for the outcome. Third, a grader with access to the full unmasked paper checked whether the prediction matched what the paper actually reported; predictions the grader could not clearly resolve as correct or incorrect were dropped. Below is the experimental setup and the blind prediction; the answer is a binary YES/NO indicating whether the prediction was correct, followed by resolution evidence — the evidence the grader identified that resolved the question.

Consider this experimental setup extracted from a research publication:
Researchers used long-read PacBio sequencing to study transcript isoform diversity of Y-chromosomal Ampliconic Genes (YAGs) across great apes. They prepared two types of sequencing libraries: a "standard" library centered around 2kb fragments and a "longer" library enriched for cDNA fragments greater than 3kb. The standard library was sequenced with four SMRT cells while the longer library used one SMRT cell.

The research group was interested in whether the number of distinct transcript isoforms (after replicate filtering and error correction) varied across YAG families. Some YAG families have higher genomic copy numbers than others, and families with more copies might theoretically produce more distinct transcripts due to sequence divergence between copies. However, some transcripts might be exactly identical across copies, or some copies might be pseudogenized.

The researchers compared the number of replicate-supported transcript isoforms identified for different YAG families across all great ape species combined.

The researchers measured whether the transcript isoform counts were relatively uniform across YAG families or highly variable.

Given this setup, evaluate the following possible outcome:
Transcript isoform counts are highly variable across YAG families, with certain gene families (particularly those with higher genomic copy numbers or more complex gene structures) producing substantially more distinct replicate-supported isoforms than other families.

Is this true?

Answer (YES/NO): YES